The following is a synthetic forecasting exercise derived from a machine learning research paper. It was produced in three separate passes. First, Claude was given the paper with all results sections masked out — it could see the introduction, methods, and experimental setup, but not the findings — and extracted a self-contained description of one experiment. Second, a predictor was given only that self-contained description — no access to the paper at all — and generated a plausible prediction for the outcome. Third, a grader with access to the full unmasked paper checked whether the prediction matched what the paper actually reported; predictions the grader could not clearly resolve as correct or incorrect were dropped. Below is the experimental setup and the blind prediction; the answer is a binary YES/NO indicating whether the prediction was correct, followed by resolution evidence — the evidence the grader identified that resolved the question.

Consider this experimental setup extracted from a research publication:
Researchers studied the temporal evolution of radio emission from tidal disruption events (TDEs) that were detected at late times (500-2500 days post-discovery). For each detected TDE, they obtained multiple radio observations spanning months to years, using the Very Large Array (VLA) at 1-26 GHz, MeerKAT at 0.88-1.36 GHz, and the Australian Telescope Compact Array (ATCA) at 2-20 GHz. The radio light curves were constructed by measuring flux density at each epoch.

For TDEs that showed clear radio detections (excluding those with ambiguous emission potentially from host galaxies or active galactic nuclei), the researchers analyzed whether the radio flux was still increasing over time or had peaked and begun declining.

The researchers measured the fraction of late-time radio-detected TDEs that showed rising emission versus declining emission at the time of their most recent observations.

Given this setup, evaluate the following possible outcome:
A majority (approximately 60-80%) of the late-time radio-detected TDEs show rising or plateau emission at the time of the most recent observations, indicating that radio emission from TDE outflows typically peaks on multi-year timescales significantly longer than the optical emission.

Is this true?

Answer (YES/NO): YES